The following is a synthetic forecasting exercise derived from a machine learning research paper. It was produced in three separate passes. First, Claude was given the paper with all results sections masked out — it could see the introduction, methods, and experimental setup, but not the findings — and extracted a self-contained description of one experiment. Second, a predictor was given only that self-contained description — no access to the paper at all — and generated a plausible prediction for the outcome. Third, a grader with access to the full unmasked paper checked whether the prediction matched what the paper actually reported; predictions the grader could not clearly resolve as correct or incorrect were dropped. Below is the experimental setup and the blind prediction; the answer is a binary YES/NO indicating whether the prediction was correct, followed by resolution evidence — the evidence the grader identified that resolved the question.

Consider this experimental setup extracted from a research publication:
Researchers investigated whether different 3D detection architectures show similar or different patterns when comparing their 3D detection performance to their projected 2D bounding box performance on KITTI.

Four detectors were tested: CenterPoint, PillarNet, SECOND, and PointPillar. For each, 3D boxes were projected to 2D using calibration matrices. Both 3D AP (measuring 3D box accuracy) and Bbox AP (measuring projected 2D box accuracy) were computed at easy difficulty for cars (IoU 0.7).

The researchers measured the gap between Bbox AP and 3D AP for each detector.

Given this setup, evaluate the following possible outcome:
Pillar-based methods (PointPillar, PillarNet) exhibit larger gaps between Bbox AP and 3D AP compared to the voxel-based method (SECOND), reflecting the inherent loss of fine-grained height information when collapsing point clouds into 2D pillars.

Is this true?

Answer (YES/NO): YES